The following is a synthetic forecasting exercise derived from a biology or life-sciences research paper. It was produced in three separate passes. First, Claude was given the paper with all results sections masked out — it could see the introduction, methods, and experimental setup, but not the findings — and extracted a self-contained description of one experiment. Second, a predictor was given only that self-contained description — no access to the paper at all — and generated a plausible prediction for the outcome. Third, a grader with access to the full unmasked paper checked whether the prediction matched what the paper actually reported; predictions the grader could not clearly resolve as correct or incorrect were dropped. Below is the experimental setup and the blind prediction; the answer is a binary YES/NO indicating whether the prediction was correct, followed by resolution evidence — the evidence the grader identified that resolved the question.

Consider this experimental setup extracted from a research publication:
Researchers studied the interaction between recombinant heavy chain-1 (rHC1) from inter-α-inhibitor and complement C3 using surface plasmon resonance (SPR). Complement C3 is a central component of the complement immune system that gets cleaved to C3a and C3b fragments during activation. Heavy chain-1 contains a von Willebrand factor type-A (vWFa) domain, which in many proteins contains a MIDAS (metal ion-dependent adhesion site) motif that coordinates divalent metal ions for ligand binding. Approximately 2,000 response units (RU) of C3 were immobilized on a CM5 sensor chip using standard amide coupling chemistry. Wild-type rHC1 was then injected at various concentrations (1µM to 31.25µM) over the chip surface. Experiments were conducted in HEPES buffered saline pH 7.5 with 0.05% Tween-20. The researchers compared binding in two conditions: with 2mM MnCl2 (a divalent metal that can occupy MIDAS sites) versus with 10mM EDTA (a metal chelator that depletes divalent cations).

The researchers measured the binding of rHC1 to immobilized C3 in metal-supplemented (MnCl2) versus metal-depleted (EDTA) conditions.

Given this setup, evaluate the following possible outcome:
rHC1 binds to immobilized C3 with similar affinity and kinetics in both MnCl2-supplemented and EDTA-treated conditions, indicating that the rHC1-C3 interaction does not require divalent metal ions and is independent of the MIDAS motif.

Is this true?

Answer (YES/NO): NO